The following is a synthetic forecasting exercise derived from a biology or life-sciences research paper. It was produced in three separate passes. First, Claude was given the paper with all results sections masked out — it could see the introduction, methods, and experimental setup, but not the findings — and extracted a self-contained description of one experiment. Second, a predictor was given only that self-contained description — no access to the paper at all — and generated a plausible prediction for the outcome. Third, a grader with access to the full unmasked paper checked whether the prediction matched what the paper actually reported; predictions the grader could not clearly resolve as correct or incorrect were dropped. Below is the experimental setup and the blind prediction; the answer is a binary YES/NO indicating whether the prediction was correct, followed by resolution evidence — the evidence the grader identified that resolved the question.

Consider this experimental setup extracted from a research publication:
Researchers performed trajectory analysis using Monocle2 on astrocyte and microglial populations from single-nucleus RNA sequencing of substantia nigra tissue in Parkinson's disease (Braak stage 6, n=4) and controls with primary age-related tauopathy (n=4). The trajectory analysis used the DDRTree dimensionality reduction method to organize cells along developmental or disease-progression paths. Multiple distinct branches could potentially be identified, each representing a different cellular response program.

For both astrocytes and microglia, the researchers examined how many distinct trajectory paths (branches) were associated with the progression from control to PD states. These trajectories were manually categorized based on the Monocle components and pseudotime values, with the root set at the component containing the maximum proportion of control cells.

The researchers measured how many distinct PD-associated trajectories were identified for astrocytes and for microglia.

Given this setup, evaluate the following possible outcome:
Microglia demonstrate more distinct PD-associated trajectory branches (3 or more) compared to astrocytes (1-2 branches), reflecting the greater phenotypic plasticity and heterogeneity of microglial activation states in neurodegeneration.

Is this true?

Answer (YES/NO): NO